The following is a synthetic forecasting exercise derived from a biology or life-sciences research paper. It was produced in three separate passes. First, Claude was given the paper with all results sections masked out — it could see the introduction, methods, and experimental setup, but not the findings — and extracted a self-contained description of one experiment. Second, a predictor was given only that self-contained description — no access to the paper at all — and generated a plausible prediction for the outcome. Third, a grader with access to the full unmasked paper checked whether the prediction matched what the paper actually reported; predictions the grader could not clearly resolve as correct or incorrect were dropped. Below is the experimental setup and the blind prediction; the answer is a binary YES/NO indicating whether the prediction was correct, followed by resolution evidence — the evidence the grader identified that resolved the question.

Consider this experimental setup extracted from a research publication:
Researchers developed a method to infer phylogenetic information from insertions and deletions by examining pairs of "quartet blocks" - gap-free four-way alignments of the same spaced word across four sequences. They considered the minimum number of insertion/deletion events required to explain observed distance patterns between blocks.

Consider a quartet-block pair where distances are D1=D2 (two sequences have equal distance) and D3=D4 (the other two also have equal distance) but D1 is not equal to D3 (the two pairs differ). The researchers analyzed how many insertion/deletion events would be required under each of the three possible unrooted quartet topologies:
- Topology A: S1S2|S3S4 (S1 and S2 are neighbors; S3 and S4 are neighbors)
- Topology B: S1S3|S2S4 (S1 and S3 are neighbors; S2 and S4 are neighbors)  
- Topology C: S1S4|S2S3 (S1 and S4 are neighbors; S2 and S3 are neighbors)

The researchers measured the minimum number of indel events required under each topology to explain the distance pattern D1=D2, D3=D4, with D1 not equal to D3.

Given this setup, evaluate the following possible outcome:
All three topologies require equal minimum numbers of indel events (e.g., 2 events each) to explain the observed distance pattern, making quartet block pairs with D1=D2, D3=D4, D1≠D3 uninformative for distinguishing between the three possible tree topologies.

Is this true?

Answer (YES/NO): NO